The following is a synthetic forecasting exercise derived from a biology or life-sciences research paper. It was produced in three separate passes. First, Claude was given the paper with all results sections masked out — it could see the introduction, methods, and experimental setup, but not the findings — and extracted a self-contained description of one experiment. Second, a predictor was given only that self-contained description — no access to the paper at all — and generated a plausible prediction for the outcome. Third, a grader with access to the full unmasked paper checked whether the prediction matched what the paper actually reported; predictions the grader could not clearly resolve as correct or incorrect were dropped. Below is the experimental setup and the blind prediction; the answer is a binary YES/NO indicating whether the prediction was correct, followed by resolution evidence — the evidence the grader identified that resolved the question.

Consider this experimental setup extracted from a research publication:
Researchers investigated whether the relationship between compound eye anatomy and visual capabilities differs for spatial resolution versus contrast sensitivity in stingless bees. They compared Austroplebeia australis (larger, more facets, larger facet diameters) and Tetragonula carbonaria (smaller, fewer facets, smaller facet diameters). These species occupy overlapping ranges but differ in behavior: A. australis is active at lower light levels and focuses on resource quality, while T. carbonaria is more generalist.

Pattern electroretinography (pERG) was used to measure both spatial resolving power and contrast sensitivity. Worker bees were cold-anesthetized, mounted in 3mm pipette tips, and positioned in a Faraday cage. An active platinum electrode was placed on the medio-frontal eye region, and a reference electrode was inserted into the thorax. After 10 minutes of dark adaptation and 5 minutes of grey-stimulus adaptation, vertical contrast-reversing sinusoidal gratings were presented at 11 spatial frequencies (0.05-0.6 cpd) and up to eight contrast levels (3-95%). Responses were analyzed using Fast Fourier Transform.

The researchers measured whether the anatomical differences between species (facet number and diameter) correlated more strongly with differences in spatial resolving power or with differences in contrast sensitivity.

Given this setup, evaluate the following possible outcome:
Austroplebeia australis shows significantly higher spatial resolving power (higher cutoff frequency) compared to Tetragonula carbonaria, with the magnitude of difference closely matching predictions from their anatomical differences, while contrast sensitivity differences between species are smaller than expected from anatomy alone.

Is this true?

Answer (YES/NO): NO